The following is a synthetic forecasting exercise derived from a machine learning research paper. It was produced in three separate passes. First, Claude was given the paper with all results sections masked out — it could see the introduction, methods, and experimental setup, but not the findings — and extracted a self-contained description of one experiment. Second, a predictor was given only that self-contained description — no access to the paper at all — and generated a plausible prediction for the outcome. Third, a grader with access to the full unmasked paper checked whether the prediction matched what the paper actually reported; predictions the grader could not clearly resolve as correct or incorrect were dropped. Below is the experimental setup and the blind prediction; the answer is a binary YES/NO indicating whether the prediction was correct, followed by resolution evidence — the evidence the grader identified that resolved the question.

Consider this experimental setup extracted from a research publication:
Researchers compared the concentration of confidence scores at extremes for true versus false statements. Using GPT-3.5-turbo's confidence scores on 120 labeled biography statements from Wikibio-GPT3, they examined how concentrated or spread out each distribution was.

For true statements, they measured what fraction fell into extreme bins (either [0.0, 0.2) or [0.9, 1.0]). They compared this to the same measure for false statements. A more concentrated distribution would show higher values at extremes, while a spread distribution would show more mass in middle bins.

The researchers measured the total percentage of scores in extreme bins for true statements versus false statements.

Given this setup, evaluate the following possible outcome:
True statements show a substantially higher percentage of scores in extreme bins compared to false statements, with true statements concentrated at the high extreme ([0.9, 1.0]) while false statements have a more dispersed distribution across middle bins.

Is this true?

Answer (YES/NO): YES